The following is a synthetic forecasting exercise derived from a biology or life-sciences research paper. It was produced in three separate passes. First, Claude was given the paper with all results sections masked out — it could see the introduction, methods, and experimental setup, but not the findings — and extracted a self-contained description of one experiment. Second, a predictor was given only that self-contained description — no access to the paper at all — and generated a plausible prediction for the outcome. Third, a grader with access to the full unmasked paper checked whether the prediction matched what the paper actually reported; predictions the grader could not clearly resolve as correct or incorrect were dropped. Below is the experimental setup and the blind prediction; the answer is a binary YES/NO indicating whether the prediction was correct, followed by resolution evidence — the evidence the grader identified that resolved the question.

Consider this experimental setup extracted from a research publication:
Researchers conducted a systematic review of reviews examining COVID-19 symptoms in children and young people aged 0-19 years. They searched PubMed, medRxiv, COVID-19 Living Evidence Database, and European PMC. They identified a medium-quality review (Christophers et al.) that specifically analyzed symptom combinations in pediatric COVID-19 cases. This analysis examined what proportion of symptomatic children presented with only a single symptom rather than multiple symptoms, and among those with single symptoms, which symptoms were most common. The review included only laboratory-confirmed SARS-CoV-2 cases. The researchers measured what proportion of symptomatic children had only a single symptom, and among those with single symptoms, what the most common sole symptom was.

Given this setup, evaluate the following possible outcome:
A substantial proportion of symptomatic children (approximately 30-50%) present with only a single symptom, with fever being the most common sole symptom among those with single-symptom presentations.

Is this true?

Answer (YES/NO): NO